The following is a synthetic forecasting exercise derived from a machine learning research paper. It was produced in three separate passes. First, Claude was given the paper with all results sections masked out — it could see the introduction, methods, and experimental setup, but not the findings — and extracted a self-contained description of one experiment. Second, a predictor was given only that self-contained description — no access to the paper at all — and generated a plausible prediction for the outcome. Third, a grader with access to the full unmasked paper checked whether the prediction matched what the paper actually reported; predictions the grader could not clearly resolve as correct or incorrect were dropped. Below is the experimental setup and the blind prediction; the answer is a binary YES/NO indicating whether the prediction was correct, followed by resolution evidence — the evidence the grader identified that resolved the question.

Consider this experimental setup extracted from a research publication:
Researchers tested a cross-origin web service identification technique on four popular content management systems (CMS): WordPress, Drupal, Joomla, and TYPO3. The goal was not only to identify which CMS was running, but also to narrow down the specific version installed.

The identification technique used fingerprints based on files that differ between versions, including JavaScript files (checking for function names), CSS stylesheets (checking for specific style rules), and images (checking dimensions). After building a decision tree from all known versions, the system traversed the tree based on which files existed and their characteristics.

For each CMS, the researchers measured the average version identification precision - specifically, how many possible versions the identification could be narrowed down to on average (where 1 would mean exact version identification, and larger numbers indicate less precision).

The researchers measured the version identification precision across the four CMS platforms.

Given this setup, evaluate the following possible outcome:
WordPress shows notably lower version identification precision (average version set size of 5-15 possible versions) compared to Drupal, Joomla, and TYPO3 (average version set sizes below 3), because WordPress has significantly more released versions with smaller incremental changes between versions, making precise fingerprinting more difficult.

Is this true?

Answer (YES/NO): NO